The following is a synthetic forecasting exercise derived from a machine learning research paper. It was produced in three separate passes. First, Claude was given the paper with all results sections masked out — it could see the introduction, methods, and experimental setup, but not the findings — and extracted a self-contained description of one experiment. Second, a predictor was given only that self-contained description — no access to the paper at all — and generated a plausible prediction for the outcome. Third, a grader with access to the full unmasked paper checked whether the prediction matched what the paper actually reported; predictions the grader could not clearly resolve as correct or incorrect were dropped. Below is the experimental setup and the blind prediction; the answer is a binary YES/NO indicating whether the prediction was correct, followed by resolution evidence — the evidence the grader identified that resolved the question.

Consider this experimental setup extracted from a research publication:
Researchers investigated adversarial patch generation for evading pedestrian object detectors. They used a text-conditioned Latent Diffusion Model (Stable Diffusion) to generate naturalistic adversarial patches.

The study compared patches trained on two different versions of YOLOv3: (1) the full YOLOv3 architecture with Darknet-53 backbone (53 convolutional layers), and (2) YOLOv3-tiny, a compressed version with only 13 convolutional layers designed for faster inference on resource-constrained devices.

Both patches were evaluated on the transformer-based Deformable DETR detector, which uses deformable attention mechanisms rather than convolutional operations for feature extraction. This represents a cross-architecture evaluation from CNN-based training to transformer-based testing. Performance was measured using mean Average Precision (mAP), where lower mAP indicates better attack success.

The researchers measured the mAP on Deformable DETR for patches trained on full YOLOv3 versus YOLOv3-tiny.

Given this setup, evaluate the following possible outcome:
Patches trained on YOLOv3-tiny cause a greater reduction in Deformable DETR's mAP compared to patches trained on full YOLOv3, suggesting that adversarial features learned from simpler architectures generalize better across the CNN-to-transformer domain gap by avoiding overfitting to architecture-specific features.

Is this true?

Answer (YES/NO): NO